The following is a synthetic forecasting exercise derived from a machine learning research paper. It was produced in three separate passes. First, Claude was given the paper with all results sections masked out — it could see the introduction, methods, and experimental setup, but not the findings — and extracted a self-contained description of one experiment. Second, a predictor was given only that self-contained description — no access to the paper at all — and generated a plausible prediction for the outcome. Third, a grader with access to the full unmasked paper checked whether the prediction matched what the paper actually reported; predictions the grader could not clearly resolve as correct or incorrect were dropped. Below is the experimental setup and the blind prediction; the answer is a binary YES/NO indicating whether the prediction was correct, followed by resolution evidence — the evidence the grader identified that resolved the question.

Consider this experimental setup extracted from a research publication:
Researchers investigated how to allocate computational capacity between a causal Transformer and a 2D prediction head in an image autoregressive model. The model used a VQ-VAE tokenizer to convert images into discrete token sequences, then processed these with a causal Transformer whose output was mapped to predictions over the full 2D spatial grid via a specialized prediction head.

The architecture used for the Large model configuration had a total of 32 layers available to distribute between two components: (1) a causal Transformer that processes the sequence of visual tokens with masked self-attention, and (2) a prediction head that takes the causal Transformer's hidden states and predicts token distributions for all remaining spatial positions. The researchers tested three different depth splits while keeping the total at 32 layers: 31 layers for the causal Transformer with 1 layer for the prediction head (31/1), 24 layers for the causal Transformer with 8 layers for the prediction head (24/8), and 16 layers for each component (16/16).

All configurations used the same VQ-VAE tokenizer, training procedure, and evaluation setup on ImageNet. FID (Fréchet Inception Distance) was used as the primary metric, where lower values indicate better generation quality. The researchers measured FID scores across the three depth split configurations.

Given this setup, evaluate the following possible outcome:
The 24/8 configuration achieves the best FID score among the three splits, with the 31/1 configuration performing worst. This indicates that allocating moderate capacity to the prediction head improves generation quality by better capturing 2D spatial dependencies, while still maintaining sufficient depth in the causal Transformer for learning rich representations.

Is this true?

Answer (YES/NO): NO